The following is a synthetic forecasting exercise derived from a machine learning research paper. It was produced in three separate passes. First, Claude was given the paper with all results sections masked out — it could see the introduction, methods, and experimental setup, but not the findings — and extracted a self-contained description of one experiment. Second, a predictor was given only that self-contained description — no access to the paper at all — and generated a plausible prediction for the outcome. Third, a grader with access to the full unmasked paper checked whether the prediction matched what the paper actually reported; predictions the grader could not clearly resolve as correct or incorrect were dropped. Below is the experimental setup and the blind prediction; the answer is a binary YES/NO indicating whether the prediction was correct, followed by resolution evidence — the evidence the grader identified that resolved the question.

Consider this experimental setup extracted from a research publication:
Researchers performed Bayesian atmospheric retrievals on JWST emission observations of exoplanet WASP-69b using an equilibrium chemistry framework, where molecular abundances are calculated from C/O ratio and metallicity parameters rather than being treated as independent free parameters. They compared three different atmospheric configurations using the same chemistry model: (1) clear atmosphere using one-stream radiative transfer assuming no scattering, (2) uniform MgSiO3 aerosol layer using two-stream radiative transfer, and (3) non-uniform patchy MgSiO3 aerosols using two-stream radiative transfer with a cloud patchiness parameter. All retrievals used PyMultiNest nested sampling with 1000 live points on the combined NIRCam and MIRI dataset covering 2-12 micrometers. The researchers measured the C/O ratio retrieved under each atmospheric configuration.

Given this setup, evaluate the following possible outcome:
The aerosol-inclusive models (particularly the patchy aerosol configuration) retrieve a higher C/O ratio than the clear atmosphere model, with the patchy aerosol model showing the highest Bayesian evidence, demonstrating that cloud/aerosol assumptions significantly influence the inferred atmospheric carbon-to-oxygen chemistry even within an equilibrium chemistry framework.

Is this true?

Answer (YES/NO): YES